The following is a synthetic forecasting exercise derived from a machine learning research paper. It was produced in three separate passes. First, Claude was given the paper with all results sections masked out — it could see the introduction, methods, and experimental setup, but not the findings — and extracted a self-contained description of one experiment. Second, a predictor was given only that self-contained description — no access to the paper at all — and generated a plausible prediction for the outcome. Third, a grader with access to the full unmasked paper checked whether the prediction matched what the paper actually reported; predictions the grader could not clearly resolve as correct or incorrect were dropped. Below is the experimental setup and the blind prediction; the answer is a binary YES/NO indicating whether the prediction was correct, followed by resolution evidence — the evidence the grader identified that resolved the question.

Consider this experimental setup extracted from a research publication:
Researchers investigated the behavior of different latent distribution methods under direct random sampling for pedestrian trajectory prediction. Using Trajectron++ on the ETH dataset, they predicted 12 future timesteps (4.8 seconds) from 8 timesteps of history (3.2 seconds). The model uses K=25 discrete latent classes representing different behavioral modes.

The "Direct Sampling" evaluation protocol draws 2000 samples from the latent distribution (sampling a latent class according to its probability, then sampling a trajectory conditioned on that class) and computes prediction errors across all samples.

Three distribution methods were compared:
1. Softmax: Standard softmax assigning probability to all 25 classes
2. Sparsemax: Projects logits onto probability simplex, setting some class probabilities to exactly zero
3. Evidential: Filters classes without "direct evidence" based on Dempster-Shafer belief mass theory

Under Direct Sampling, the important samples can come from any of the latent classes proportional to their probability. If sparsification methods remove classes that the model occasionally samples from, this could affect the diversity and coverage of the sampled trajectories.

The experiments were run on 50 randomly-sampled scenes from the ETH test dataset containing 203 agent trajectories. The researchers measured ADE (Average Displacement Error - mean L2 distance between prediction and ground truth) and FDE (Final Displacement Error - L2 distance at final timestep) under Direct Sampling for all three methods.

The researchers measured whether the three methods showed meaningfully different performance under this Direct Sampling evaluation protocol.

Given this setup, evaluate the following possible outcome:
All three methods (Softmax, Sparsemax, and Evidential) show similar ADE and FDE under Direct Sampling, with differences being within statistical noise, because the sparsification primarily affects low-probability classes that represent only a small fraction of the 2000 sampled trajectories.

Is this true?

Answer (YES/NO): YES